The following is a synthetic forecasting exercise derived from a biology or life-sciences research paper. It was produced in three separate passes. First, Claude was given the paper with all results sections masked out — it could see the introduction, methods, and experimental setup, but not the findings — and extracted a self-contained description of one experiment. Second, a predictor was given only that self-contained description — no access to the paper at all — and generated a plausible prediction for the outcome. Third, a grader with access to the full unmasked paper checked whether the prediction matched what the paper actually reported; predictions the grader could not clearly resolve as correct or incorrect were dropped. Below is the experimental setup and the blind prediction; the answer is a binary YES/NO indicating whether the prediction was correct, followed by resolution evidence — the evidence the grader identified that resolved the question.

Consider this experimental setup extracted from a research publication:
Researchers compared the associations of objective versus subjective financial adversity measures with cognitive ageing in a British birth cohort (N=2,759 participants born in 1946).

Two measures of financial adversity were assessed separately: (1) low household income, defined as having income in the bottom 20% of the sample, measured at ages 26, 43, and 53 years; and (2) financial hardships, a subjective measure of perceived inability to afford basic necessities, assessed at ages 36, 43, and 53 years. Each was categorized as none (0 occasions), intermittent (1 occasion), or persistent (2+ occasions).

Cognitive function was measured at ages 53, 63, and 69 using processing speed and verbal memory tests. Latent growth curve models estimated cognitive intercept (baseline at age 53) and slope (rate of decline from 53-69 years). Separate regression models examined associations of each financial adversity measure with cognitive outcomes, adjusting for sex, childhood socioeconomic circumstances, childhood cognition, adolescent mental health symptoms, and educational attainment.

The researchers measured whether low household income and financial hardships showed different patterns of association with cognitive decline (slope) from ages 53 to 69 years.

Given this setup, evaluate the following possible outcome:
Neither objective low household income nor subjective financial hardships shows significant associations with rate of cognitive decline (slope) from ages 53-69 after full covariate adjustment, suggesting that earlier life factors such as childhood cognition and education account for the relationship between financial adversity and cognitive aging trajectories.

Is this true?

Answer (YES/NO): NO